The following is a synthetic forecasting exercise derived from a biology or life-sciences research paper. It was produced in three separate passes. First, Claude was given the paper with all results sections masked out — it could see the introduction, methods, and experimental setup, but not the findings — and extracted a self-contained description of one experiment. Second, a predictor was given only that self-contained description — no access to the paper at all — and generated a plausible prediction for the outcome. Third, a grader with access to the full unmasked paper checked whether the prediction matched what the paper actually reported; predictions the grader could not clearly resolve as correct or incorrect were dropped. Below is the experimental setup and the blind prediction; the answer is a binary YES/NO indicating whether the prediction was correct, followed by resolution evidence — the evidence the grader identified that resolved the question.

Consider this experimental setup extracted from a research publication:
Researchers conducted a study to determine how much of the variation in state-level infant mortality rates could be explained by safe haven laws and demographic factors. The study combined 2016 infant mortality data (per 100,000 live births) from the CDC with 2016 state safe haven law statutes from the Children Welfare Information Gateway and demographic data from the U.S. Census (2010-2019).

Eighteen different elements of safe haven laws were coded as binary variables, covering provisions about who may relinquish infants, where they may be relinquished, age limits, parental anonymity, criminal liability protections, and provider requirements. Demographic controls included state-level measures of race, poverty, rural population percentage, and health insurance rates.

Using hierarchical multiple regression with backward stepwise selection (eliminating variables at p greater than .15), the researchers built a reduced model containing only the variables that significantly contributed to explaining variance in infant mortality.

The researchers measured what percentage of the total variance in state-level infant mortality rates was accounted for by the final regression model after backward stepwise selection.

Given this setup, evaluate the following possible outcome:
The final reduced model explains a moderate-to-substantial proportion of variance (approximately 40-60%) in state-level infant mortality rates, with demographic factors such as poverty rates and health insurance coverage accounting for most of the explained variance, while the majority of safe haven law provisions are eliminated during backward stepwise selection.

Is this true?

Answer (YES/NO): NO